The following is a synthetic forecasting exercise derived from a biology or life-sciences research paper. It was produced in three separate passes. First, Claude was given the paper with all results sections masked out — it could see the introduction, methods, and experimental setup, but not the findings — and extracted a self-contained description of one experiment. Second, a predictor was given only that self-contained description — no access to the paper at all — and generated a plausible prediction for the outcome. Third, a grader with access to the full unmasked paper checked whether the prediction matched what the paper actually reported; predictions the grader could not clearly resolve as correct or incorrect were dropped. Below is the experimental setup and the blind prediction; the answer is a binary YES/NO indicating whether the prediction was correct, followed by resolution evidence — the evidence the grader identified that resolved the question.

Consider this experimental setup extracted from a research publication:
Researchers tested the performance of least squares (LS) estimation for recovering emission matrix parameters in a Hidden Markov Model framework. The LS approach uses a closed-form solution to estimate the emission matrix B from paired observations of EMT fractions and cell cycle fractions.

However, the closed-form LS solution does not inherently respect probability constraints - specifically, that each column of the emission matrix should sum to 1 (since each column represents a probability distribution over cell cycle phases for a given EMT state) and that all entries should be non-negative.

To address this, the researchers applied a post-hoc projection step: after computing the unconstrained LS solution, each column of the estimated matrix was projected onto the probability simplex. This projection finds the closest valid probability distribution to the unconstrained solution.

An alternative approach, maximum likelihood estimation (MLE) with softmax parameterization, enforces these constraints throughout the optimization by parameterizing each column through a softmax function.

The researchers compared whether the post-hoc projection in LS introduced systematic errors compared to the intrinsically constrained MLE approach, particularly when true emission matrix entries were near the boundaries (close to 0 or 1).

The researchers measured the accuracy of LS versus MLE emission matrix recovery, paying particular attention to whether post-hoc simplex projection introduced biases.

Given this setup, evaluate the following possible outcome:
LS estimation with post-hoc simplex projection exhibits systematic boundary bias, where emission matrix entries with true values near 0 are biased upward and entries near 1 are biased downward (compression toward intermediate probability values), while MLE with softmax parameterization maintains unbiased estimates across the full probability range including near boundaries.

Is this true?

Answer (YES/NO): NO